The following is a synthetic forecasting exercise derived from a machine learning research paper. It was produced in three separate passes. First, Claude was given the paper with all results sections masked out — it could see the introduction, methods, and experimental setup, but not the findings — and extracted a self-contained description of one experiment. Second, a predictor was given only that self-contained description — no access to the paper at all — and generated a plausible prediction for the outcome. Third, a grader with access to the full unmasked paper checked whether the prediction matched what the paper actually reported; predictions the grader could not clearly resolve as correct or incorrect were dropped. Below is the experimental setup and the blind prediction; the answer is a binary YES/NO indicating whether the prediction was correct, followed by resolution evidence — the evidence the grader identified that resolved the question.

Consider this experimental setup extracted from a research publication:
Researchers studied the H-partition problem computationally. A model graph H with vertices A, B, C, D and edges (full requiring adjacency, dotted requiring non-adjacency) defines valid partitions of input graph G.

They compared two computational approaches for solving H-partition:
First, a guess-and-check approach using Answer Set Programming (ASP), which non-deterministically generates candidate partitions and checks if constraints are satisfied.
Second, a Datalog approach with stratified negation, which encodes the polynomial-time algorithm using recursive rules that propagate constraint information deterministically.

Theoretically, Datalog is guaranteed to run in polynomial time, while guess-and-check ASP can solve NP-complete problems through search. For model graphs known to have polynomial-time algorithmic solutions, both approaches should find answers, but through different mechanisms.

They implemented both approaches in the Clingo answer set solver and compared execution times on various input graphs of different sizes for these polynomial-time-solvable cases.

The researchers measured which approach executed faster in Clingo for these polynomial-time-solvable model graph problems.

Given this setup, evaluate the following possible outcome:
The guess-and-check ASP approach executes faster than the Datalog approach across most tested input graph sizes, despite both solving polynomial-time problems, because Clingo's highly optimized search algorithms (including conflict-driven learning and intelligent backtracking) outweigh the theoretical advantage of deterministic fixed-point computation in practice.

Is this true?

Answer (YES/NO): YES